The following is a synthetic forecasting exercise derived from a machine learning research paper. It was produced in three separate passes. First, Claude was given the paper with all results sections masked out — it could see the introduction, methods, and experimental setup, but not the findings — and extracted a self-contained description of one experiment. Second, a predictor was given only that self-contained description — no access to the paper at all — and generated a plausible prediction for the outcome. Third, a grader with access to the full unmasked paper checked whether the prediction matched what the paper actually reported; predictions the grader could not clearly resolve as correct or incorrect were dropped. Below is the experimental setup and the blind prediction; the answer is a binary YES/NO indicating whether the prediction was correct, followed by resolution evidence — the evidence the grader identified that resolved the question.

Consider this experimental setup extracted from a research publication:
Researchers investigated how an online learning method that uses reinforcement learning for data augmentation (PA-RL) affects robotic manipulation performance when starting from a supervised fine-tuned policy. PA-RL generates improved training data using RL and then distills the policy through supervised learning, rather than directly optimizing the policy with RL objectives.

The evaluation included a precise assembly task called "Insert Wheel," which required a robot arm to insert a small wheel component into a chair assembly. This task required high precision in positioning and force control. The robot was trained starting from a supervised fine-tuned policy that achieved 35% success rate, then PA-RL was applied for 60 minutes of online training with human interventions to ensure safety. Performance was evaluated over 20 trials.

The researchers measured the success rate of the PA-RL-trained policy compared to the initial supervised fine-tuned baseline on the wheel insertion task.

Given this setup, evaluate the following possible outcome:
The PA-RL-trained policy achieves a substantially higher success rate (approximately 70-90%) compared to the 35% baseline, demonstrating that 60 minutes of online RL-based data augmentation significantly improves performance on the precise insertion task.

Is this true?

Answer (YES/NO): NO